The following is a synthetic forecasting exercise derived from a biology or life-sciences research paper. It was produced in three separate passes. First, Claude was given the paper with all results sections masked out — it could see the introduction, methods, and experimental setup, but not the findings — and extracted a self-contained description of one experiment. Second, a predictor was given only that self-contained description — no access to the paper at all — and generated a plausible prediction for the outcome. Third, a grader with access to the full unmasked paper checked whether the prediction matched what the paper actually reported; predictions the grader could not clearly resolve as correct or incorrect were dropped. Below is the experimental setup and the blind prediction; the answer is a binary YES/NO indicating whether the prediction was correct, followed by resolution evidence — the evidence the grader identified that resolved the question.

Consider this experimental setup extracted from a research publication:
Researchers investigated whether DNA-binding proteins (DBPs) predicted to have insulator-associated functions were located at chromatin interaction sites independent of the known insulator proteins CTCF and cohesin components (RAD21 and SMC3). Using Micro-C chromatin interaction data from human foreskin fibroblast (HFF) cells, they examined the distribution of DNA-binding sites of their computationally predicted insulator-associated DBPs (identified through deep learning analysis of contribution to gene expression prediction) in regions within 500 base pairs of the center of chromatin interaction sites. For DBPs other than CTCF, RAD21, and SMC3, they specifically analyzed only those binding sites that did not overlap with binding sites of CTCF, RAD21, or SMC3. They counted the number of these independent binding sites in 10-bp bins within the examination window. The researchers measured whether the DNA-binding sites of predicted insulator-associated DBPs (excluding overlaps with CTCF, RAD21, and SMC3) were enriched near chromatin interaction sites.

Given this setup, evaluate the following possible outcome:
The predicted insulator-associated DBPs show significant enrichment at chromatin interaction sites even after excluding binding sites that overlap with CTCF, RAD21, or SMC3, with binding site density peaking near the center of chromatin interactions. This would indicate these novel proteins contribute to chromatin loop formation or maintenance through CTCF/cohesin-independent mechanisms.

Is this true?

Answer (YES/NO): YES